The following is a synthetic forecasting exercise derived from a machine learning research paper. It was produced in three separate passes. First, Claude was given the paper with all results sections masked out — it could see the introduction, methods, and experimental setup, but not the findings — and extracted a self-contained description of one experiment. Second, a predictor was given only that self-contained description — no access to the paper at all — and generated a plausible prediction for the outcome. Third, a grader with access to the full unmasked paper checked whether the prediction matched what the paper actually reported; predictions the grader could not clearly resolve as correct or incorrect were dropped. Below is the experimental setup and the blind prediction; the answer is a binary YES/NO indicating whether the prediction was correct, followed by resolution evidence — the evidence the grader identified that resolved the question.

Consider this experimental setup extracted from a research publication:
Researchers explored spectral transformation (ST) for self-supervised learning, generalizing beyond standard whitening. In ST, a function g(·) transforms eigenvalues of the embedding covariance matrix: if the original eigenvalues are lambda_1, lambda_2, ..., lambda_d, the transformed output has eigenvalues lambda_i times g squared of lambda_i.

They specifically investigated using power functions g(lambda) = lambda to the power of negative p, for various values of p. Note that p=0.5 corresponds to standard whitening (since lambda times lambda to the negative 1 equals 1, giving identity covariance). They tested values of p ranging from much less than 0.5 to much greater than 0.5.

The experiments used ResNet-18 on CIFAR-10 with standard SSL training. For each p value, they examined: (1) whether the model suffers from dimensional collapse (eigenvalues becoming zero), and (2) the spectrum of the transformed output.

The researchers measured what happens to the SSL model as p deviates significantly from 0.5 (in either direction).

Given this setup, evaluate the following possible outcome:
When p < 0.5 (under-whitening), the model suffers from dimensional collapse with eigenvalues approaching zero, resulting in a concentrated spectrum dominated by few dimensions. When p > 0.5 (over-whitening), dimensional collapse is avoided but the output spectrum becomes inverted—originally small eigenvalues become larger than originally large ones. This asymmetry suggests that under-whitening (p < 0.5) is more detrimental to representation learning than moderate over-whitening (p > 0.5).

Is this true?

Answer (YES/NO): NO